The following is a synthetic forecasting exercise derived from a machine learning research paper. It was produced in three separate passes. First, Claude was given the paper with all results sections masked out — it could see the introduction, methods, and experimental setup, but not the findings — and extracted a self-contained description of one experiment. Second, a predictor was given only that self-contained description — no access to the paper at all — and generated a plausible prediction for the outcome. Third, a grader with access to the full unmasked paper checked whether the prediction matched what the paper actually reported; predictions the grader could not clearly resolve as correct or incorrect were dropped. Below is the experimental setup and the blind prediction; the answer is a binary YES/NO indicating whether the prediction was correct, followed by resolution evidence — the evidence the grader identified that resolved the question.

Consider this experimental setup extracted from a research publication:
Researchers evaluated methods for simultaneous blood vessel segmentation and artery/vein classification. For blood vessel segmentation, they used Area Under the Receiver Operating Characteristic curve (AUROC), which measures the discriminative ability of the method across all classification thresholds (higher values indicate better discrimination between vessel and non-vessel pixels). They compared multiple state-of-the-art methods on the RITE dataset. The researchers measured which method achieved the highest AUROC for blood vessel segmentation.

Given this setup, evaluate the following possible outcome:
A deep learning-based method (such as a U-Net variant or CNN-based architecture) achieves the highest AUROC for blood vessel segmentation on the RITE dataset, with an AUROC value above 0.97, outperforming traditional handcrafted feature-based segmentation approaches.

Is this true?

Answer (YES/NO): NO